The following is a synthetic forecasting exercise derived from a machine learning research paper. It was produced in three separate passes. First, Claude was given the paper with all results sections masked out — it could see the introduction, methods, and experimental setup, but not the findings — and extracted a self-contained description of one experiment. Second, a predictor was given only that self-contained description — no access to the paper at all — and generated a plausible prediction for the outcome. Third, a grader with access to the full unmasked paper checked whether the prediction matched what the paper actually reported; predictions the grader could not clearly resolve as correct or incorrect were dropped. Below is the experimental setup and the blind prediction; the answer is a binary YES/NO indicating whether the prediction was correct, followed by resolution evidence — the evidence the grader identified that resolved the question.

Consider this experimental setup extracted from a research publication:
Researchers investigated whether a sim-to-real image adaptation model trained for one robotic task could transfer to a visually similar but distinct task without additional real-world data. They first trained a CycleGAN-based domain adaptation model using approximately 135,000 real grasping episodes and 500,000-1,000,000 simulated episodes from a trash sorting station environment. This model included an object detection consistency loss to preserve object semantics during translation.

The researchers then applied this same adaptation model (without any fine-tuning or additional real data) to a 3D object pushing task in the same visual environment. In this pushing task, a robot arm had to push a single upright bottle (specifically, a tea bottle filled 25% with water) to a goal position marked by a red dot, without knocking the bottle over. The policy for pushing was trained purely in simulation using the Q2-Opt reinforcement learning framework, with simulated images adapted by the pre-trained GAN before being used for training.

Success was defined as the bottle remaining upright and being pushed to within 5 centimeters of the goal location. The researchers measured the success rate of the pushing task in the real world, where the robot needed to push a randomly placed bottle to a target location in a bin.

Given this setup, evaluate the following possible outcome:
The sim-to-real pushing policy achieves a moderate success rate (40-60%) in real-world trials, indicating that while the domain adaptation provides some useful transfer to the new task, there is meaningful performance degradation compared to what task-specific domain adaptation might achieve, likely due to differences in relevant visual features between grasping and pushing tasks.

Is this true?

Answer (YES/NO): NO